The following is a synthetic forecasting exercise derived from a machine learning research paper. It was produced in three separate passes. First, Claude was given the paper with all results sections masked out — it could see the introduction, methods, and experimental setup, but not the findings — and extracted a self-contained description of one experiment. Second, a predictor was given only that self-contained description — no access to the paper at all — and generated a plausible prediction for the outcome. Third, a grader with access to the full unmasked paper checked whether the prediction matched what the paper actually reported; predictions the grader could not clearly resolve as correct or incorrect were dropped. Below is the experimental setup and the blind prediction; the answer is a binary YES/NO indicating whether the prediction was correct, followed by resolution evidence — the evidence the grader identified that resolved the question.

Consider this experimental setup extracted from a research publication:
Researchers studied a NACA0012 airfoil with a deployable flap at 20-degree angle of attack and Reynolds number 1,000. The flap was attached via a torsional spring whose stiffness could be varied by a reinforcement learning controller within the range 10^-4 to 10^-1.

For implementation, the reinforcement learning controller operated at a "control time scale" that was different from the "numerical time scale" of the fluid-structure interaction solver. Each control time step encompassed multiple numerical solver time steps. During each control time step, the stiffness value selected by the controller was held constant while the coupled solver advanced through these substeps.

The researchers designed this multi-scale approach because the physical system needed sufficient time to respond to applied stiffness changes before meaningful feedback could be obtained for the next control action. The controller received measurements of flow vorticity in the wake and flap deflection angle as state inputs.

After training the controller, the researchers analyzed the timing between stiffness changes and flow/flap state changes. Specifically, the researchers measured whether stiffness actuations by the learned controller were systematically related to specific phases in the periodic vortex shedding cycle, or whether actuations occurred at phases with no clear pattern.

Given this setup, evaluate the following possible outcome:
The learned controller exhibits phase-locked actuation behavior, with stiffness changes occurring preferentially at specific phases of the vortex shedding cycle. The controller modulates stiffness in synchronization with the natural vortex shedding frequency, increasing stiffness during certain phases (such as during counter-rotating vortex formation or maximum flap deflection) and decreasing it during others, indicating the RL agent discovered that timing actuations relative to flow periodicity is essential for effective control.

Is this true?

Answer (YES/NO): YES